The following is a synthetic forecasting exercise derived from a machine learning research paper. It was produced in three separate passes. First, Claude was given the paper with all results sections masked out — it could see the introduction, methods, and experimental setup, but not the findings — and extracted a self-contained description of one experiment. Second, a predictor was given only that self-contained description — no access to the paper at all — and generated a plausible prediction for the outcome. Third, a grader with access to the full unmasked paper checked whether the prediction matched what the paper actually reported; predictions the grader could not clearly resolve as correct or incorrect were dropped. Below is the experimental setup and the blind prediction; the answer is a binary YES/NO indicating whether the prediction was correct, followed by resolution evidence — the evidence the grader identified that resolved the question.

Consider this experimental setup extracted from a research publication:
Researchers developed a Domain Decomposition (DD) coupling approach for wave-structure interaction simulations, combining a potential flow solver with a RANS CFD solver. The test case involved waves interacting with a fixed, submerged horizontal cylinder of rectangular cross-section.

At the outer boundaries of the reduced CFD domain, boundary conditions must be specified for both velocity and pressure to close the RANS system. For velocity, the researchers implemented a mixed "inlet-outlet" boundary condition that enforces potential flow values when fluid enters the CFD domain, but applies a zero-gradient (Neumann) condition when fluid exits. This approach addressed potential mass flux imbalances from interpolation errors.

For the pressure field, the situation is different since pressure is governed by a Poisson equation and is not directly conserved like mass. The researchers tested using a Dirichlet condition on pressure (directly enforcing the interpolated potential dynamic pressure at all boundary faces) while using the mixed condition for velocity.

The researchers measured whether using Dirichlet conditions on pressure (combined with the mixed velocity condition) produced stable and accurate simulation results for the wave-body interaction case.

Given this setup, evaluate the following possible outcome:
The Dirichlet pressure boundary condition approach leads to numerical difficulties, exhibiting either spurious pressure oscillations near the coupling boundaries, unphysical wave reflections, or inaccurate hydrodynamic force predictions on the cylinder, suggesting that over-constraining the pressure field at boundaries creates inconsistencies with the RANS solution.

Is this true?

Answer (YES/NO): NO